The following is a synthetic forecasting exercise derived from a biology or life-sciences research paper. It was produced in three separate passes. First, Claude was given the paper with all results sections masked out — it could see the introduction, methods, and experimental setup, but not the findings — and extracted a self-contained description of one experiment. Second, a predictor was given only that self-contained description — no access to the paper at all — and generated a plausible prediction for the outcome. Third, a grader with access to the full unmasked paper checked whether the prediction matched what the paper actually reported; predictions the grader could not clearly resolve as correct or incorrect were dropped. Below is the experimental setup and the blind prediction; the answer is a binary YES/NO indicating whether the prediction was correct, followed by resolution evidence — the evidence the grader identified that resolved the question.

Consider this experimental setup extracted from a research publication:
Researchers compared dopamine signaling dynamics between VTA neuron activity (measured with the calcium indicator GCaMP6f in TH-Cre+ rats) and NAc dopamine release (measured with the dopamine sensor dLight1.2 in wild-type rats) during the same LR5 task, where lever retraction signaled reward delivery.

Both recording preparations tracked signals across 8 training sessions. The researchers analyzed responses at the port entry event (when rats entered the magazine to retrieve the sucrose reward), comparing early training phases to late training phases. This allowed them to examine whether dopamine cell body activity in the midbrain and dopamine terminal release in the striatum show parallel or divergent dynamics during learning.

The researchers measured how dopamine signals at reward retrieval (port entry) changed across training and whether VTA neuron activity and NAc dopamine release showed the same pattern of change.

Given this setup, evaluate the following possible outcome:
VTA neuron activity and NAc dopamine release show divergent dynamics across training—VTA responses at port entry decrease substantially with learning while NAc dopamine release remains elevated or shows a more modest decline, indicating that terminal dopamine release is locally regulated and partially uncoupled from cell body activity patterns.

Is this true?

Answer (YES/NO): NO